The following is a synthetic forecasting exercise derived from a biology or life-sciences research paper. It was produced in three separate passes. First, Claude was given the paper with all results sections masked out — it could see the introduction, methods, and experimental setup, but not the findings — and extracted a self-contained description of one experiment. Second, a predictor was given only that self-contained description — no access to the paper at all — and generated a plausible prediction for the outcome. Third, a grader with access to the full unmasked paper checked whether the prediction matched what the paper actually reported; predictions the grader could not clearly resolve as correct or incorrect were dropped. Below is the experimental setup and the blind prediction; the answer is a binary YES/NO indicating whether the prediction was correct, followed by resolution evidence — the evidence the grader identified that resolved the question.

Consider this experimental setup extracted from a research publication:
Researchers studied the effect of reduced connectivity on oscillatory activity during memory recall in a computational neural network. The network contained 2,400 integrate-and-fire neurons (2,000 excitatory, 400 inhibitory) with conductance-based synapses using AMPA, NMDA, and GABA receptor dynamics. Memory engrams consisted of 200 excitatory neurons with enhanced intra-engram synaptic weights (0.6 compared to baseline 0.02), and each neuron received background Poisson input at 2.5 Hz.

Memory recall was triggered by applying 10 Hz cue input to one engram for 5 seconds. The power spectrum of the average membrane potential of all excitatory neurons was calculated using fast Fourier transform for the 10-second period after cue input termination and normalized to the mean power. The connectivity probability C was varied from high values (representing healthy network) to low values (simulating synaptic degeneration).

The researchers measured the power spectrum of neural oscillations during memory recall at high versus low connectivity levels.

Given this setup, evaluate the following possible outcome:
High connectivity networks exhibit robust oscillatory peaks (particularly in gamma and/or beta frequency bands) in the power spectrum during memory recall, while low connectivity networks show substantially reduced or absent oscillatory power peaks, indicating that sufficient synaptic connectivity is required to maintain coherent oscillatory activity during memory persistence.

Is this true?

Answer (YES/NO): YES